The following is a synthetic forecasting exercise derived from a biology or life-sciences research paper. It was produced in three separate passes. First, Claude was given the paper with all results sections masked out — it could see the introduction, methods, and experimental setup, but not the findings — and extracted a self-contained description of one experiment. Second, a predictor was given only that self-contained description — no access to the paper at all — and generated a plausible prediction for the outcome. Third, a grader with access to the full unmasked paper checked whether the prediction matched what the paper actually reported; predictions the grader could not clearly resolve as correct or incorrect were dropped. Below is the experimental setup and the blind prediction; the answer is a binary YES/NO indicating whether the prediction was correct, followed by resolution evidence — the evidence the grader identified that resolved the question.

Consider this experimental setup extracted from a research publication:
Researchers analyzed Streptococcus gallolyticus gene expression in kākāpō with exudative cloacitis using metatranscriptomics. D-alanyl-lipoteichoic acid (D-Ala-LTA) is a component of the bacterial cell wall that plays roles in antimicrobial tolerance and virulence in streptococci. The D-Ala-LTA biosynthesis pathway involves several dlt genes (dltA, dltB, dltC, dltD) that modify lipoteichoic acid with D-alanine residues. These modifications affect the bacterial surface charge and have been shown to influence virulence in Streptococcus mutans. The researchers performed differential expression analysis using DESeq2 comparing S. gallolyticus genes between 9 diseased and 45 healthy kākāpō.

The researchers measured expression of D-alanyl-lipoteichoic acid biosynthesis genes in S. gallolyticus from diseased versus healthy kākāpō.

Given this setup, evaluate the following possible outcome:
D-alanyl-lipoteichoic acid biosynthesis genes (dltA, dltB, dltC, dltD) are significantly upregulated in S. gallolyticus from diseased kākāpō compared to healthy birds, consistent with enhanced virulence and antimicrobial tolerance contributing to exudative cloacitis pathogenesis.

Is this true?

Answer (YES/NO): NO